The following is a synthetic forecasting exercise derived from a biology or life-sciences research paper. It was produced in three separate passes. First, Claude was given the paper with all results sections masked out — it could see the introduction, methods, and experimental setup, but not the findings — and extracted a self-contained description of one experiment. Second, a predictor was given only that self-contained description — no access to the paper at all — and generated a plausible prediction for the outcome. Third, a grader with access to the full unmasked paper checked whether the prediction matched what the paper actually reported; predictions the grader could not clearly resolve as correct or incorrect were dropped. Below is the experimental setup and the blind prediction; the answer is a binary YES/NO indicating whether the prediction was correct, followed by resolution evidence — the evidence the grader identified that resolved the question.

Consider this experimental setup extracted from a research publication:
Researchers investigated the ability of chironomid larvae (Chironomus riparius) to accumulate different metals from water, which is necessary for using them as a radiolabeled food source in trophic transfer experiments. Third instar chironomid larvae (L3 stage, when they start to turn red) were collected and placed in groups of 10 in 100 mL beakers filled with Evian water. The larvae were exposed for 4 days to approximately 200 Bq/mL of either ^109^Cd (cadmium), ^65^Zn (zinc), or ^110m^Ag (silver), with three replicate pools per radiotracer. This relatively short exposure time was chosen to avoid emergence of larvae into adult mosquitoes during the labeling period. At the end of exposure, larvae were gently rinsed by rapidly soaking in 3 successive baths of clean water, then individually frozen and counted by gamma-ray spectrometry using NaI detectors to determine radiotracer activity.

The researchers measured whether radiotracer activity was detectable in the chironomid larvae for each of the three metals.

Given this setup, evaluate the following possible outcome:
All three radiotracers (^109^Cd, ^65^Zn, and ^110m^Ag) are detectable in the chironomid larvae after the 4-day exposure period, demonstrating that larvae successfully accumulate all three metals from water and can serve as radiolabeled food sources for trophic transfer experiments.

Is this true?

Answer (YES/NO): NO